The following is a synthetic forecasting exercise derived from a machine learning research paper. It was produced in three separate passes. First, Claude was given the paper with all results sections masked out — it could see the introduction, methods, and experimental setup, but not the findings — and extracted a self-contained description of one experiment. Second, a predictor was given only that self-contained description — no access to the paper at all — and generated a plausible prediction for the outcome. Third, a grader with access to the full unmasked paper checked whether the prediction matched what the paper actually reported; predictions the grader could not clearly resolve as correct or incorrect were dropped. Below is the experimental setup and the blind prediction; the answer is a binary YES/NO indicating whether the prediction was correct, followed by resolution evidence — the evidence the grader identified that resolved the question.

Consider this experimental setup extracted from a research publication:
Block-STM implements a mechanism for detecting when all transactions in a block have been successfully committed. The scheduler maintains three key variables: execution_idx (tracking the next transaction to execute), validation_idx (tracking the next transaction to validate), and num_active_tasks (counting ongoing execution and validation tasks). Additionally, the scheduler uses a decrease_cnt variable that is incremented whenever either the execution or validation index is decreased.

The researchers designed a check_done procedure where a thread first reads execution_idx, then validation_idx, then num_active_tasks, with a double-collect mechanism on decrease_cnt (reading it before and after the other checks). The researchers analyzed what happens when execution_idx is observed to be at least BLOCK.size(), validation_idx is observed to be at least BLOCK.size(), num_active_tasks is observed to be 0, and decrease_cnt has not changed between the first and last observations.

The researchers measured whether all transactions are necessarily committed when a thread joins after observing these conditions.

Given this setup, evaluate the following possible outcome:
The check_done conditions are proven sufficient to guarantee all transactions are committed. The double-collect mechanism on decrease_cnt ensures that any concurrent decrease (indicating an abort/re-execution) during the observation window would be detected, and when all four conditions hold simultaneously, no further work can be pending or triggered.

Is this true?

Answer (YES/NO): YES